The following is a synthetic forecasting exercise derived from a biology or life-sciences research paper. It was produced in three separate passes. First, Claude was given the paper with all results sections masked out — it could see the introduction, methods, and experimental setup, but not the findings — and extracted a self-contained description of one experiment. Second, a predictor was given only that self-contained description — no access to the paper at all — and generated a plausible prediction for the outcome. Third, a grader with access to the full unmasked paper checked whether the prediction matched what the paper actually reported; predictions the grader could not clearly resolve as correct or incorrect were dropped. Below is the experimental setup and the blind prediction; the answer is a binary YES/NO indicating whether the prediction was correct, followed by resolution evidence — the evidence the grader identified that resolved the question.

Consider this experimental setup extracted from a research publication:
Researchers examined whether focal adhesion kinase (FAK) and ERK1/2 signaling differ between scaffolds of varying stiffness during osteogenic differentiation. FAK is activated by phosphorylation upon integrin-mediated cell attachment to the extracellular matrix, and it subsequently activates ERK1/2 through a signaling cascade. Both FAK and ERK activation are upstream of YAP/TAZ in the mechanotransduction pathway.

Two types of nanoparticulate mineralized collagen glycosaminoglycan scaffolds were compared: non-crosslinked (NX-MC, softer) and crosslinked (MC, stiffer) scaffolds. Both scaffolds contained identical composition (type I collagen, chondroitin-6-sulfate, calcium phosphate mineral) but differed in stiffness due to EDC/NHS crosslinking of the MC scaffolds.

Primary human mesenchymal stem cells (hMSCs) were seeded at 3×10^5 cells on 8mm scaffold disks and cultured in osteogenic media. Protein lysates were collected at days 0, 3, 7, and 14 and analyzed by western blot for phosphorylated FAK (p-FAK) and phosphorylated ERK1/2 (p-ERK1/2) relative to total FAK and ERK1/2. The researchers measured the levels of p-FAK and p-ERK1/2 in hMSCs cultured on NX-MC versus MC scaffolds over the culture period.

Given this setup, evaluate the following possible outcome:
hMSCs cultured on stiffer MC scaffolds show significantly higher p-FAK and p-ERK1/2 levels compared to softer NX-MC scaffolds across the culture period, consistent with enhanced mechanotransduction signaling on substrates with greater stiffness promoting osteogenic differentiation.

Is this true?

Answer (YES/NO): NO